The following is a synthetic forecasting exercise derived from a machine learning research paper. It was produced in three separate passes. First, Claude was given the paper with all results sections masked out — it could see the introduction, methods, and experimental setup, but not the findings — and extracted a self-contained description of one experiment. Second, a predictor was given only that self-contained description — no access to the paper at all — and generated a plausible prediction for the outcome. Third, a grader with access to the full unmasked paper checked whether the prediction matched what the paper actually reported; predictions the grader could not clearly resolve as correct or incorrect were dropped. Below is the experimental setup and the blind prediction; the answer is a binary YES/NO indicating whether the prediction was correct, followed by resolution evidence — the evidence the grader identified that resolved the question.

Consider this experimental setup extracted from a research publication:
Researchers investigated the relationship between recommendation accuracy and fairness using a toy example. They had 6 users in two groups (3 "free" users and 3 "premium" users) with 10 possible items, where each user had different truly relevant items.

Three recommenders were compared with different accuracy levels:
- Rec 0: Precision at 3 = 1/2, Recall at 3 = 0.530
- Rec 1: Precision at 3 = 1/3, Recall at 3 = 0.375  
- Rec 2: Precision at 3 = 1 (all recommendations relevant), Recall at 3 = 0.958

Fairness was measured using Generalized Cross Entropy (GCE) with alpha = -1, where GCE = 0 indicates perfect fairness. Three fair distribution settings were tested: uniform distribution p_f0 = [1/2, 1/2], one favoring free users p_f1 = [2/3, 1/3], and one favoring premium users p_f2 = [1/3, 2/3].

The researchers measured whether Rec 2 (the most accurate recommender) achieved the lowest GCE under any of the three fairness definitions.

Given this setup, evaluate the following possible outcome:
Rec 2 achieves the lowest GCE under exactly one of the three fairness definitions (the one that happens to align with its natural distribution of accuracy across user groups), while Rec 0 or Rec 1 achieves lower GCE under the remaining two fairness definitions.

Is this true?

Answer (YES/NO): NO